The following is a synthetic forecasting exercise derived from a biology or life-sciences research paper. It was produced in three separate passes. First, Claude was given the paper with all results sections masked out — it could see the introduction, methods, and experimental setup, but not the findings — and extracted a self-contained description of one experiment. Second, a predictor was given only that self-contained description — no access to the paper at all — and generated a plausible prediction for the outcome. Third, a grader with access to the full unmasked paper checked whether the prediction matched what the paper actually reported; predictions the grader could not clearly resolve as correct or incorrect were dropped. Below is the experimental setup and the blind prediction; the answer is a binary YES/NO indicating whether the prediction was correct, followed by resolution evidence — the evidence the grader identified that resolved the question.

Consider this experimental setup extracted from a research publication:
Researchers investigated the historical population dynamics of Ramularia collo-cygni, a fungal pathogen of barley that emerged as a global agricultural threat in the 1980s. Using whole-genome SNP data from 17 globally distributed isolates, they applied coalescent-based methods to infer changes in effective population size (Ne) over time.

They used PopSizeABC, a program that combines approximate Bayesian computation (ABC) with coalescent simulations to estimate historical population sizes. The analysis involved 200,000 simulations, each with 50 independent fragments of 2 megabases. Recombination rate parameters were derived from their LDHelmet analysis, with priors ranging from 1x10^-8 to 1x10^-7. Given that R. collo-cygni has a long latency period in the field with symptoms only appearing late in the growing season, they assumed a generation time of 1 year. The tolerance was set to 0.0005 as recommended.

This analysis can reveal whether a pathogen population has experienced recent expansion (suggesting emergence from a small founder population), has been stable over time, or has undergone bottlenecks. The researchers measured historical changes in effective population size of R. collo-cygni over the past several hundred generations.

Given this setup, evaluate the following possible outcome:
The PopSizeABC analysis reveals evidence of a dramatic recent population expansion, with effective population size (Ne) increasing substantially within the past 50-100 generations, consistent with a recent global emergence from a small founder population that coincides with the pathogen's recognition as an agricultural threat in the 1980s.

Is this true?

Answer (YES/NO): NO